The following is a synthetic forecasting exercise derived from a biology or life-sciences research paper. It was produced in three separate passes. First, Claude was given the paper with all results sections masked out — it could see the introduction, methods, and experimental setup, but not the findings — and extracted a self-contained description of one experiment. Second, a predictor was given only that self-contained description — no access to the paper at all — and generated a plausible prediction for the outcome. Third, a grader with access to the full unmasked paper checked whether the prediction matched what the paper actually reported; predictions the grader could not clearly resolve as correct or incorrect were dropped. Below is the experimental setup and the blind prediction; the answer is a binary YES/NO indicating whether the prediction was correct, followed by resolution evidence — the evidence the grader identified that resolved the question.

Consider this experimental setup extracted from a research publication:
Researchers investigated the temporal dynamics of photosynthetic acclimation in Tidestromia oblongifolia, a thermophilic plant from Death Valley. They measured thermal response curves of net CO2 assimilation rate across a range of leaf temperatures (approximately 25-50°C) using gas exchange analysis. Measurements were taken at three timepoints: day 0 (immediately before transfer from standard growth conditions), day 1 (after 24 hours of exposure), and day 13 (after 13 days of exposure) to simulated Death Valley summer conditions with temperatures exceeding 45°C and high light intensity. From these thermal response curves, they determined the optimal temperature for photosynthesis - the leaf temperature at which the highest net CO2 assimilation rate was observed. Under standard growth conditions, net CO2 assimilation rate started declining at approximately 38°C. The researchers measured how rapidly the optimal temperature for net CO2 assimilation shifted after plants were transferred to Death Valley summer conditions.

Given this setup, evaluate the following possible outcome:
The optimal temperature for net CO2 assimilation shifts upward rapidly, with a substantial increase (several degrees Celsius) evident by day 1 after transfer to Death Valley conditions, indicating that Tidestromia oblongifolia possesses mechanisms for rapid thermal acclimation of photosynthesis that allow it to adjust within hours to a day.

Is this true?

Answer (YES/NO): YES